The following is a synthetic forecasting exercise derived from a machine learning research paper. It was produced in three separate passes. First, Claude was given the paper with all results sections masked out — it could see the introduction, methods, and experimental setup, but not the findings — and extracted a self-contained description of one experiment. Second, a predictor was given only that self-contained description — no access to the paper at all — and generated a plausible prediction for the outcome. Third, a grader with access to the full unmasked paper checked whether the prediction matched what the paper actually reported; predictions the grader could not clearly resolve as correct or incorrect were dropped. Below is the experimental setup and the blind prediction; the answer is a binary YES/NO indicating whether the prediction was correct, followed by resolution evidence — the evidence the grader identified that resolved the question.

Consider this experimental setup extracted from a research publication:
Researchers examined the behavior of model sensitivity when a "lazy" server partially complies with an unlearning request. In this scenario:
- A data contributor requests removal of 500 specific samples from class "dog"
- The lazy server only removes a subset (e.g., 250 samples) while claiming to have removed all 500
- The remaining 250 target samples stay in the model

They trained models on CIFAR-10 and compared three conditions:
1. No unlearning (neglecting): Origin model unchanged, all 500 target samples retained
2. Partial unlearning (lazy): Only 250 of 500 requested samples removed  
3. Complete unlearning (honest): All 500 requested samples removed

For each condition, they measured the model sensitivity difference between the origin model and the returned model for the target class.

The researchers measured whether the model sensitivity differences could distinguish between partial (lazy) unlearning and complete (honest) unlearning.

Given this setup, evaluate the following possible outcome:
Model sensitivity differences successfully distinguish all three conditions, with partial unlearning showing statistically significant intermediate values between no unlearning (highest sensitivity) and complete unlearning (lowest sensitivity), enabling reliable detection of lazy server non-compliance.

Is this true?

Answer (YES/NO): NO